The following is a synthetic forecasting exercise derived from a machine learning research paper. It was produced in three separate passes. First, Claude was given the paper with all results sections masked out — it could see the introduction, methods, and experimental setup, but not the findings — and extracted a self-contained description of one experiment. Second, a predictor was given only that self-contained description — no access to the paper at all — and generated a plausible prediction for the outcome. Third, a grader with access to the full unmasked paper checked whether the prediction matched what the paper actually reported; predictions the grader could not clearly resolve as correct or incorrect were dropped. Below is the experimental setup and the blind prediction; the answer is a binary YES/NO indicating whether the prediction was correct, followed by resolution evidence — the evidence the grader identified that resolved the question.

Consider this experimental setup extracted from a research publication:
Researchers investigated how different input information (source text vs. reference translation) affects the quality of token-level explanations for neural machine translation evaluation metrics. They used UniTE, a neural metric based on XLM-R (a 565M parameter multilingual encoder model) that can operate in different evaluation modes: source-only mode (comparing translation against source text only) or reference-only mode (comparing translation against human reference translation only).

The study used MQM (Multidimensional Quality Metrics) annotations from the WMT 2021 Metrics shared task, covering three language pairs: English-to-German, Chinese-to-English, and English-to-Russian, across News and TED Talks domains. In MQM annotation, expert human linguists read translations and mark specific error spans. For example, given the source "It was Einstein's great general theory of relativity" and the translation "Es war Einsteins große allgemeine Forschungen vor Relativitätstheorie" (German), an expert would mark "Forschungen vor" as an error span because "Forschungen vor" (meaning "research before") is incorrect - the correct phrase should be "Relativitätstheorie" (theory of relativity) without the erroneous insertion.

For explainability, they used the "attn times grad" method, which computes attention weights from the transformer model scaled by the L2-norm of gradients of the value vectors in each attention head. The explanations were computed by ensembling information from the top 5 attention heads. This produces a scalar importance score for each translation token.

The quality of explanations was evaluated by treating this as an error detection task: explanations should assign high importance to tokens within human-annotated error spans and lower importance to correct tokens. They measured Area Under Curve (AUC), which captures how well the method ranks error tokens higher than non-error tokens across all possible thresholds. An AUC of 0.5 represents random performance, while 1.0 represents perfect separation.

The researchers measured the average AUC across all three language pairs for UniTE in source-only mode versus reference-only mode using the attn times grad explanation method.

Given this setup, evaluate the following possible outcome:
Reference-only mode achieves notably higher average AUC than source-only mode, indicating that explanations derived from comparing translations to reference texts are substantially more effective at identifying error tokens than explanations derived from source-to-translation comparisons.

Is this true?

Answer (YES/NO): YES